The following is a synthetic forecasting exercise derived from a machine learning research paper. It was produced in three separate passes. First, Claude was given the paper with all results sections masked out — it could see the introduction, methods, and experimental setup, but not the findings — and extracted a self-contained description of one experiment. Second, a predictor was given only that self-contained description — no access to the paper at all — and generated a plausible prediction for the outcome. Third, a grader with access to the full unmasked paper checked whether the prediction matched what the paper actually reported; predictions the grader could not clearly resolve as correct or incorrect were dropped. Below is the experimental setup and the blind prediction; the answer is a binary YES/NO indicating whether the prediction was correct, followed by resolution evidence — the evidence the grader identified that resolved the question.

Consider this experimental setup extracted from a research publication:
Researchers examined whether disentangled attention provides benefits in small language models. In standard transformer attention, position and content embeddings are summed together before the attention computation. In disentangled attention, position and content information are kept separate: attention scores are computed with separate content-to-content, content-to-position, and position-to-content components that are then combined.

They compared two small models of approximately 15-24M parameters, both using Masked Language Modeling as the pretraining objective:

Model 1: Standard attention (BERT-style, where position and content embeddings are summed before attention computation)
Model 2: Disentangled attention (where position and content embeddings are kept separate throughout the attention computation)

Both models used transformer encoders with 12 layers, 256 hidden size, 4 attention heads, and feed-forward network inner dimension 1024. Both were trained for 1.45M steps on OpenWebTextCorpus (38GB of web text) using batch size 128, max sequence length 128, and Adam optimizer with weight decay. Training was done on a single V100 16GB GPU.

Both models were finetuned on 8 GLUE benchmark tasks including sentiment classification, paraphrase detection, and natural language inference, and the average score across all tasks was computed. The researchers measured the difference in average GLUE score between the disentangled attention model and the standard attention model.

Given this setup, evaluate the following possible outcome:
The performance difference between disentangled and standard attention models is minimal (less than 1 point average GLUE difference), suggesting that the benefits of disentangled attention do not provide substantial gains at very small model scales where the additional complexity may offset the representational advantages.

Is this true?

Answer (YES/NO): YES